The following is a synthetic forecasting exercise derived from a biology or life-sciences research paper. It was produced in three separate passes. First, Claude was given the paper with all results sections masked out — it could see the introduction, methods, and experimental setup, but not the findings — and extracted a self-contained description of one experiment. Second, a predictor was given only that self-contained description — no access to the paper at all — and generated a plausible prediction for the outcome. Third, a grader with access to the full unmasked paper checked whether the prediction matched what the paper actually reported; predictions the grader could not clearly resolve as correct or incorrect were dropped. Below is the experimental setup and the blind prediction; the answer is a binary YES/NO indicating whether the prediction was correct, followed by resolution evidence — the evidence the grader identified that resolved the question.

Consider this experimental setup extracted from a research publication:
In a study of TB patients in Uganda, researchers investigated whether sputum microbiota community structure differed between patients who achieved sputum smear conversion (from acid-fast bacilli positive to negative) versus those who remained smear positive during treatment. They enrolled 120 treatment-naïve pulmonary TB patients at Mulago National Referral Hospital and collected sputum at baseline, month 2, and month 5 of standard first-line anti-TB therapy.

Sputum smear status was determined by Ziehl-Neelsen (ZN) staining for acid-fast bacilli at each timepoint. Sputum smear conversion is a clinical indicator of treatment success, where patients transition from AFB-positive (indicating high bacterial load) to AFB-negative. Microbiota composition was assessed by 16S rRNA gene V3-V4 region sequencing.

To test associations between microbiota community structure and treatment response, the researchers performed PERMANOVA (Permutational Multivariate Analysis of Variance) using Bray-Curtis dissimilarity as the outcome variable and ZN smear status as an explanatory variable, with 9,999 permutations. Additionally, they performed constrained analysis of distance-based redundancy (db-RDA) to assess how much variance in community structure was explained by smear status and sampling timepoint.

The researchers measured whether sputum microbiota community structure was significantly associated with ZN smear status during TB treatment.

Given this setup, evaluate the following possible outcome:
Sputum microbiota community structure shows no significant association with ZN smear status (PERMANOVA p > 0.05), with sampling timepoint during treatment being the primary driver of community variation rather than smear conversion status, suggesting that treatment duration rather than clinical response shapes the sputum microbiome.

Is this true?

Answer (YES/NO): NO